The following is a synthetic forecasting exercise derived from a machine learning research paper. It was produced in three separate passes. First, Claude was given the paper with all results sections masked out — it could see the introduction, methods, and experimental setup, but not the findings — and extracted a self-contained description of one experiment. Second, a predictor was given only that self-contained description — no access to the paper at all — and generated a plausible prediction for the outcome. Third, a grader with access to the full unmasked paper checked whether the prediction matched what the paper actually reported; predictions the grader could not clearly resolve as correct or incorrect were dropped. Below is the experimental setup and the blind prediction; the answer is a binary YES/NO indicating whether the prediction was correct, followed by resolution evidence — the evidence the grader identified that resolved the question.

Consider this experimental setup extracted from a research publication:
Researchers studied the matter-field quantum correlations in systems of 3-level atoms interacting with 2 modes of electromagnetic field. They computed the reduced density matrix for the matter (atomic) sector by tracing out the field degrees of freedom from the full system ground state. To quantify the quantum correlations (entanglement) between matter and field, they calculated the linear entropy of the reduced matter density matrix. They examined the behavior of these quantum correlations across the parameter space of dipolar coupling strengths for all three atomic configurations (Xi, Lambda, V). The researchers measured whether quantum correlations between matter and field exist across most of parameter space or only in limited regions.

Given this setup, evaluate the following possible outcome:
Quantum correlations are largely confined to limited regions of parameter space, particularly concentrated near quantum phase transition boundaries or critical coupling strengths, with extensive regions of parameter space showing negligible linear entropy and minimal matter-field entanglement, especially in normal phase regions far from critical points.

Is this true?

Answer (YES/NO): NO